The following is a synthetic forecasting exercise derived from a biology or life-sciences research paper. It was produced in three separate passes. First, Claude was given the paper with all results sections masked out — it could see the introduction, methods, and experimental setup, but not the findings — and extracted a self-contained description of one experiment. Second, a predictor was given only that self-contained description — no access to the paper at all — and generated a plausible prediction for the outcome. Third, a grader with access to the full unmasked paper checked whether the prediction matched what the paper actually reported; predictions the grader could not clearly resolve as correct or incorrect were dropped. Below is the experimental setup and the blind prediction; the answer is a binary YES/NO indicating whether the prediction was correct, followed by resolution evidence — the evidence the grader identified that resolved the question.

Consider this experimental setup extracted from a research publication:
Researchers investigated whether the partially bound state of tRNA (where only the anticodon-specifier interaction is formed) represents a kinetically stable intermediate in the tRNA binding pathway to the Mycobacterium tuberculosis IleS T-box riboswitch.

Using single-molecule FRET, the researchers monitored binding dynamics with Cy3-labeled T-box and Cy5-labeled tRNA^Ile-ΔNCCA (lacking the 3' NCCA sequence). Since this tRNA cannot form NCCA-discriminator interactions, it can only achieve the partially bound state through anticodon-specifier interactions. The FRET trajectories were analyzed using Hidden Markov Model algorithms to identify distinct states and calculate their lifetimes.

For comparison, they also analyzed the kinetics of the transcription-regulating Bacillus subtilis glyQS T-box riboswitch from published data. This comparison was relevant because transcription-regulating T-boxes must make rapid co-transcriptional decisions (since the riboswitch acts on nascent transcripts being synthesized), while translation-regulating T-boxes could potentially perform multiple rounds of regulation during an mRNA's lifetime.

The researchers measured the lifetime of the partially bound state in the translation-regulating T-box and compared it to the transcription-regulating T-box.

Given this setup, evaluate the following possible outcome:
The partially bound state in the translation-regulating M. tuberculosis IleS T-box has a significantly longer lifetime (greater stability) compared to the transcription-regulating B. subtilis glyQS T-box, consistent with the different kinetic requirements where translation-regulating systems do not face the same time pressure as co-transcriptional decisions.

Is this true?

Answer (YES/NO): YES